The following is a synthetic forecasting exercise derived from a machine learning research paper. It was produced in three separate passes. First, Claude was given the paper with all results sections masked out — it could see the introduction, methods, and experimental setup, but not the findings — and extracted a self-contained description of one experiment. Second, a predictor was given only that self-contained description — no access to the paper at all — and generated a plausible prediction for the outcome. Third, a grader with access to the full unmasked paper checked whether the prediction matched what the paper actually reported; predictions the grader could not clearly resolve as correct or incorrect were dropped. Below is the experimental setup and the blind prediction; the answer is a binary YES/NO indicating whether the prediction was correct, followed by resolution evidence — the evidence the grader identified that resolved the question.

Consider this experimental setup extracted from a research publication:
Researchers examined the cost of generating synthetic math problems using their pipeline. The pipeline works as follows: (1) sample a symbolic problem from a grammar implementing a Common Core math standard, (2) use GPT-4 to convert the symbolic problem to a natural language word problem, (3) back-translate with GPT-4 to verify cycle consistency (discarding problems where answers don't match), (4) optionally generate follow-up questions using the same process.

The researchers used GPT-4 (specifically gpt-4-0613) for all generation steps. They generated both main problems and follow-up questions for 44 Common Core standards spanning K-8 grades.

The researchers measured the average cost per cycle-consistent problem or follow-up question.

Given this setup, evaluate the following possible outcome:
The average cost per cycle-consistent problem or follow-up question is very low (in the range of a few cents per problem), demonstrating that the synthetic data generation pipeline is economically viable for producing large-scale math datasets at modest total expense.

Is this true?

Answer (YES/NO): YES